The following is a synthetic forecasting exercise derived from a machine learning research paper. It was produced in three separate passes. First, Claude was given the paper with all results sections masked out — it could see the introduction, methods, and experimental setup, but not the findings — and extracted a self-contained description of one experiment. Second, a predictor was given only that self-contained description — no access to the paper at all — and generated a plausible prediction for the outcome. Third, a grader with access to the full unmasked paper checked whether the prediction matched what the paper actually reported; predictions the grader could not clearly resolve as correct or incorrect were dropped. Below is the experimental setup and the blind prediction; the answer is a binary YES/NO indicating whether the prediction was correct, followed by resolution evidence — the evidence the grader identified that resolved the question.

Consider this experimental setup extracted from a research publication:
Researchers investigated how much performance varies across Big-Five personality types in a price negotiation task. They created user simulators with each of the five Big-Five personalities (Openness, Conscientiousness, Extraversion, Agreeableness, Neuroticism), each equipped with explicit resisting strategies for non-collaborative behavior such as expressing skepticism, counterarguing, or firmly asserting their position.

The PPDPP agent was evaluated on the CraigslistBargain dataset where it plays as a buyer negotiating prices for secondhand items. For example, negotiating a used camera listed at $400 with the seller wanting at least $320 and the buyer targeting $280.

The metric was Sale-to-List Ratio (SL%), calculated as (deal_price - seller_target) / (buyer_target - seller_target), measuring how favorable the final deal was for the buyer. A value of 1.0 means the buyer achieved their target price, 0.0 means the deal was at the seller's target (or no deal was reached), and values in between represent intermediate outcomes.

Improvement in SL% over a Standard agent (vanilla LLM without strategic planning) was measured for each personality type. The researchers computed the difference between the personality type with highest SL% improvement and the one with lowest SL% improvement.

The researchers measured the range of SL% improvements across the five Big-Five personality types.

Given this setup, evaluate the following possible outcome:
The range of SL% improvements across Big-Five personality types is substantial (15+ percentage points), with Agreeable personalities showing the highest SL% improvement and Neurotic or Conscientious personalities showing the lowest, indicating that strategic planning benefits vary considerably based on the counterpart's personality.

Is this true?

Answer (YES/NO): NO